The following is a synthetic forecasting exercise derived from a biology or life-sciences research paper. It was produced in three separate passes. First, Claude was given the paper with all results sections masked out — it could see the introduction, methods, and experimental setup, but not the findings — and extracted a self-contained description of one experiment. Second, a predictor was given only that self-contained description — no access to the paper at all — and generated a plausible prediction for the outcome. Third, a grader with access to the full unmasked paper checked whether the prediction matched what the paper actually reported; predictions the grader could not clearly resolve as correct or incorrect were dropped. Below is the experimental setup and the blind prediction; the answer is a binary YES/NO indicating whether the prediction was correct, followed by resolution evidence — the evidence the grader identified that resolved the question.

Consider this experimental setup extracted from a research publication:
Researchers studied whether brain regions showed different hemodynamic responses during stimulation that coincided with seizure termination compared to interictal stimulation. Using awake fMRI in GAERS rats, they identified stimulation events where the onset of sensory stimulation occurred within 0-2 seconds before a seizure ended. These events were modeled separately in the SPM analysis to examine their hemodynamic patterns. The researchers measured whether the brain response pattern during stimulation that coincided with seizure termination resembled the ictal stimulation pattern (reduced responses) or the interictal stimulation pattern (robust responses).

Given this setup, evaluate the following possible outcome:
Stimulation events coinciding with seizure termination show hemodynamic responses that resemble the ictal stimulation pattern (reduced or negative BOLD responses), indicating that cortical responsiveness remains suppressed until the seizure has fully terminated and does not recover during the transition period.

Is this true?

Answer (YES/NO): NO